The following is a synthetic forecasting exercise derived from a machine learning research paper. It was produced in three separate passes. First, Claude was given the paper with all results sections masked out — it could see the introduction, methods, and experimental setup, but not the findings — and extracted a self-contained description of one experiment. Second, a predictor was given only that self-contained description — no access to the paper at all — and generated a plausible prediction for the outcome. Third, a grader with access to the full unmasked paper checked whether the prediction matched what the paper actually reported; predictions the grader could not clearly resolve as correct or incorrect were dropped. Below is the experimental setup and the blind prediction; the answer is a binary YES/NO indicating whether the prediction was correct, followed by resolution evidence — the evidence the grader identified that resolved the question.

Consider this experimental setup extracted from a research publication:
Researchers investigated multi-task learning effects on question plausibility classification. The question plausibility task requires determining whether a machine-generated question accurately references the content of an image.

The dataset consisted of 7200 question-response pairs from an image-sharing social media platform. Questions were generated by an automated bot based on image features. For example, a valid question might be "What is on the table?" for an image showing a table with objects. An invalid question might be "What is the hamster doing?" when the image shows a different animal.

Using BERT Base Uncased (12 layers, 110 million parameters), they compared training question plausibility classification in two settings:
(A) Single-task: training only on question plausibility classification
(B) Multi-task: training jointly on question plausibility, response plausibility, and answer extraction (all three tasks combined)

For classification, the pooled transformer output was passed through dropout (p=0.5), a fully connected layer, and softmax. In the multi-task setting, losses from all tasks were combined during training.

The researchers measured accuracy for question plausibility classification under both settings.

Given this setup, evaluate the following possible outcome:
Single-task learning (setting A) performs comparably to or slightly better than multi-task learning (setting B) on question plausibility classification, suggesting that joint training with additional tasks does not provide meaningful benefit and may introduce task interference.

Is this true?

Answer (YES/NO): YES